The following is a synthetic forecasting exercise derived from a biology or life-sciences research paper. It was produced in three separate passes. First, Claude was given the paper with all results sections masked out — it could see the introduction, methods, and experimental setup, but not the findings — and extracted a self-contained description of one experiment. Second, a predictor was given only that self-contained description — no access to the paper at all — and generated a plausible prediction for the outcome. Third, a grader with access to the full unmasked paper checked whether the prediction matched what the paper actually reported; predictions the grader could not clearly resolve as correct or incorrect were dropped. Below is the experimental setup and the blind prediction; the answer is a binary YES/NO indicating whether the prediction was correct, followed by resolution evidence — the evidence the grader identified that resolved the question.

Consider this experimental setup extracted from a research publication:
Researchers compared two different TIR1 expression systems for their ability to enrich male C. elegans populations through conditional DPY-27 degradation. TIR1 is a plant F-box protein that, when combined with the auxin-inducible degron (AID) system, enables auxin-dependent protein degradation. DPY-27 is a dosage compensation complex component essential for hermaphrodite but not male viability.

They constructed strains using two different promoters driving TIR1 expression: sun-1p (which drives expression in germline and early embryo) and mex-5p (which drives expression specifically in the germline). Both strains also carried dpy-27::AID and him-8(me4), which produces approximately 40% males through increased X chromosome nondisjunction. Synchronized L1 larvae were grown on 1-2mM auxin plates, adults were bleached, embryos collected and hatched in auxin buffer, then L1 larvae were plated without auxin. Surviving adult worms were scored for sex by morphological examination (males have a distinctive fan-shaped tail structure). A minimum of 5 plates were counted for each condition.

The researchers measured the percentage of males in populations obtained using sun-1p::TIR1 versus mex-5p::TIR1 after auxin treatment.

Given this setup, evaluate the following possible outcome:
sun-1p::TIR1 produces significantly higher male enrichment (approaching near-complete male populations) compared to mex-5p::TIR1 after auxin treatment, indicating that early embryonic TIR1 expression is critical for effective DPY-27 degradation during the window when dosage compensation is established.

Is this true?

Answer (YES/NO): YES